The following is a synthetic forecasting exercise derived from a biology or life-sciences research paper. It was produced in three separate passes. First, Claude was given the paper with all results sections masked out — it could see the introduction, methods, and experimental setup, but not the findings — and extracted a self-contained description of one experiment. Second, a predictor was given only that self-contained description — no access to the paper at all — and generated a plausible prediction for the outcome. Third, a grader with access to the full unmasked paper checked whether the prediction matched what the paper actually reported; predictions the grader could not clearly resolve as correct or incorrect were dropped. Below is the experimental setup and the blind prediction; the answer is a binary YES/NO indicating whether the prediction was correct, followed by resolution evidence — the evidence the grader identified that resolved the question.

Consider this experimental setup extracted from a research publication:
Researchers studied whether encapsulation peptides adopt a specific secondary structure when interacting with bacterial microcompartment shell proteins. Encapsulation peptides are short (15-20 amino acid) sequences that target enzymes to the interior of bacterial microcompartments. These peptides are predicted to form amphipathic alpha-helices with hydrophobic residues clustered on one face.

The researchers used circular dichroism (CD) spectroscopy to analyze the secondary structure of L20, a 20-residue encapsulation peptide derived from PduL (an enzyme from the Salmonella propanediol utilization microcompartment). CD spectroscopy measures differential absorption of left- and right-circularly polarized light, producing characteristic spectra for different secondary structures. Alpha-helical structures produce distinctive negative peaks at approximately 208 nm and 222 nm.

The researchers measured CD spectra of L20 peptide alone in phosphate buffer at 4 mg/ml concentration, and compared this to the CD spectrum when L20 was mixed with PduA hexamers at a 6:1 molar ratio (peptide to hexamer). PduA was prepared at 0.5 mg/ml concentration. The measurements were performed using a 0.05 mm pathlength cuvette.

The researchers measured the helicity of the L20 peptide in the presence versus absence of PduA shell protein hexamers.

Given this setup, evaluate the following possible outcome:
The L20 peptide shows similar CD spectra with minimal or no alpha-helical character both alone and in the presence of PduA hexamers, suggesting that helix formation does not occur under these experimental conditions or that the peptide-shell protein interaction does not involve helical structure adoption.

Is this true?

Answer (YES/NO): NO